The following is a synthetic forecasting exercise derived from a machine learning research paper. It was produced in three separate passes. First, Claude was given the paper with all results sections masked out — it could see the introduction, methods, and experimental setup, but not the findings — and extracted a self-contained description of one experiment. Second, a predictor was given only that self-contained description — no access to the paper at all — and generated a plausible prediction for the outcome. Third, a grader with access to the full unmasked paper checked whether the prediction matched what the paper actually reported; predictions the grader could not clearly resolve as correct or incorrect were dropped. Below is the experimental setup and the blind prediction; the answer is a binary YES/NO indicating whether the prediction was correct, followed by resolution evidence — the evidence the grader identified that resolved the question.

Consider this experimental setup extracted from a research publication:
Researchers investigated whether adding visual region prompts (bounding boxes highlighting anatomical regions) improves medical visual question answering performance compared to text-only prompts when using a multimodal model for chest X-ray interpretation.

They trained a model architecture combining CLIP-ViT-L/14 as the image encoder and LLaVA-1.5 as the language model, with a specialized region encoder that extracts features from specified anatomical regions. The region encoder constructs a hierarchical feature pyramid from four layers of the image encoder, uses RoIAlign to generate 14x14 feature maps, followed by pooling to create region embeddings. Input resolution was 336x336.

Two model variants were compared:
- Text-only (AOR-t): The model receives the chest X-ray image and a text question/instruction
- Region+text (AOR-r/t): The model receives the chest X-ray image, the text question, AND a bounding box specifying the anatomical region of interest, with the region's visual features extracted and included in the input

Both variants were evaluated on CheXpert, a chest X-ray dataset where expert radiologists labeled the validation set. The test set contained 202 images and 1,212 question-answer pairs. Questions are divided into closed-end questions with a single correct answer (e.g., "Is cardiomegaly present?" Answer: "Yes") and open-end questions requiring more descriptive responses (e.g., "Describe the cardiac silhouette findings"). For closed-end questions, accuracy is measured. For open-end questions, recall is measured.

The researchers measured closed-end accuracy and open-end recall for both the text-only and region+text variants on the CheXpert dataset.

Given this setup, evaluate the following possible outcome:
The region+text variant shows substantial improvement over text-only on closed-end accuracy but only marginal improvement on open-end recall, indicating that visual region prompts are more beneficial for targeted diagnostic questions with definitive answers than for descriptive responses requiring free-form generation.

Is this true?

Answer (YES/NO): NO